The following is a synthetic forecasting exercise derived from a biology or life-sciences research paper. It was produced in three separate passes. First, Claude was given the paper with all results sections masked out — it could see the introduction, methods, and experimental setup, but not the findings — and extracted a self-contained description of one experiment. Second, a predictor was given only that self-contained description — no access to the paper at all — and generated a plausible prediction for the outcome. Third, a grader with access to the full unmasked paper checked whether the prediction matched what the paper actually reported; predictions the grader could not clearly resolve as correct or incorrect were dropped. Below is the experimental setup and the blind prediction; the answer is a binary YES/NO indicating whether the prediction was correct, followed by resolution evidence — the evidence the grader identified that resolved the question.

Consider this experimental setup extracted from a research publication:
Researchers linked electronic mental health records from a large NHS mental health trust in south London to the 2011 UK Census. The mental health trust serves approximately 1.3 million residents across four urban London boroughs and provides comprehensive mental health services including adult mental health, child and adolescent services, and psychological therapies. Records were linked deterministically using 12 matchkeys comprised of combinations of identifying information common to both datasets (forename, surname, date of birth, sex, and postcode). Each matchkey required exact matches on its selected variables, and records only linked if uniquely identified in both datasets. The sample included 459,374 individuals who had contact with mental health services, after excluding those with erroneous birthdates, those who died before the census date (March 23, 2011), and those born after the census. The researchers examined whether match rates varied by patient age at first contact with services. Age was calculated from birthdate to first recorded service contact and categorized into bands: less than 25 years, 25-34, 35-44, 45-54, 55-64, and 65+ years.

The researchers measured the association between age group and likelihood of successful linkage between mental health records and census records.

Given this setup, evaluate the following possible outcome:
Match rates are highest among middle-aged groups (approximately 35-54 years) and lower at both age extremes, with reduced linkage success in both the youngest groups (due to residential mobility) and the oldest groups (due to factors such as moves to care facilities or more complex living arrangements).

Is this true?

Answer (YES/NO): NO